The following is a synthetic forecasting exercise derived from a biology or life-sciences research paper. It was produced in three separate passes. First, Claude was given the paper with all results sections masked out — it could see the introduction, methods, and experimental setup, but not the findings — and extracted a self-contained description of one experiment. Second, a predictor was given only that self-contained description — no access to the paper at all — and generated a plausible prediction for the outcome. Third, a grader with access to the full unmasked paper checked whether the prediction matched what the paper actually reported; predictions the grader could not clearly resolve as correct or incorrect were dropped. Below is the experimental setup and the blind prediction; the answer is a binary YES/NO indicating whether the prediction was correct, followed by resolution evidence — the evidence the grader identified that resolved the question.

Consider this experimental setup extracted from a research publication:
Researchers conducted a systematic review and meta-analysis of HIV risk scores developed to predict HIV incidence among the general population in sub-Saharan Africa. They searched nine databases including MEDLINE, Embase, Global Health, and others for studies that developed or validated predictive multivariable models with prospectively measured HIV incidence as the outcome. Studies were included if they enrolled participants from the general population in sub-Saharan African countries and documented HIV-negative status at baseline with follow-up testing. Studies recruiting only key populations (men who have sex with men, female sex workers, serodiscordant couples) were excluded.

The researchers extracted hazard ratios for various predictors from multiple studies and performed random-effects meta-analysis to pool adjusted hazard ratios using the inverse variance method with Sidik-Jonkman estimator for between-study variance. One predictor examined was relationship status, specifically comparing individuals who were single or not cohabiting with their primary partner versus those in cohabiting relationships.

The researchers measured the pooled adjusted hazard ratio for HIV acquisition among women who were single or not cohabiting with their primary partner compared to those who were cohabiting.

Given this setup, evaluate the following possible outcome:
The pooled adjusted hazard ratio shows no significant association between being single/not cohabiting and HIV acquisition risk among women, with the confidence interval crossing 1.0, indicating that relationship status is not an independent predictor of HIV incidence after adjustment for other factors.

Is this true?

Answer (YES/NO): NO